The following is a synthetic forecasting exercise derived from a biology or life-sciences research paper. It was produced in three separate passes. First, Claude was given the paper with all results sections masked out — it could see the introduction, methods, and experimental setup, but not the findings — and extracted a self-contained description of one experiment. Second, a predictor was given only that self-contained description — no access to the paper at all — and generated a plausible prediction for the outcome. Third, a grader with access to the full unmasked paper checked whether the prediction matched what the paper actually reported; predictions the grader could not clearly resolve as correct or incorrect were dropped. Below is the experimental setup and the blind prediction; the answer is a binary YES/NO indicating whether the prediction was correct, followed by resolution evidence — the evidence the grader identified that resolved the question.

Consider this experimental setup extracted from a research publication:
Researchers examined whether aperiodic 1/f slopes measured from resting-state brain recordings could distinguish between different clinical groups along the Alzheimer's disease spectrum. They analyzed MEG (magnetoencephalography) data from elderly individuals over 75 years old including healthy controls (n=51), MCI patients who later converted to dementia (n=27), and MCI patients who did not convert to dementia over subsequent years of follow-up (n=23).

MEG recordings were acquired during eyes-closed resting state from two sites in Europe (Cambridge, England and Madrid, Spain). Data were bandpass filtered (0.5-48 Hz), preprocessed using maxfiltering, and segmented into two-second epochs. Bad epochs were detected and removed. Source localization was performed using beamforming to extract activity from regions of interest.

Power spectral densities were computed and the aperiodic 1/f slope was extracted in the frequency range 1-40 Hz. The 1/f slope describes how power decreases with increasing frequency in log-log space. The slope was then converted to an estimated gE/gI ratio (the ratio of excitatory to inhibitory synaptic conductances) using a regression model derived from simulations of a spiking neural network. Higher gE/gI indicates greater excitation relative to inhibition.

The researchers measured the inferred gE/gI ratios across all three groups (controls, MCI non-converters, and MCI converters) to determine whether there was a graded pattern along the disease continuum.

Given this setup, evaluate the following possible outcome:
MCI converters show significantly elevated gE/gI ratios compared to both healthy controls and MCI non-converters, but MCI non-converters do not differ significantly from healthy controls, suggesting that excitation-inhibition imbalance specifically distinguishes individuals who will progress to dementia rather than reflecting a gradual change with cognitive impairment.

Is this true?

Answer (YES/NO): NO